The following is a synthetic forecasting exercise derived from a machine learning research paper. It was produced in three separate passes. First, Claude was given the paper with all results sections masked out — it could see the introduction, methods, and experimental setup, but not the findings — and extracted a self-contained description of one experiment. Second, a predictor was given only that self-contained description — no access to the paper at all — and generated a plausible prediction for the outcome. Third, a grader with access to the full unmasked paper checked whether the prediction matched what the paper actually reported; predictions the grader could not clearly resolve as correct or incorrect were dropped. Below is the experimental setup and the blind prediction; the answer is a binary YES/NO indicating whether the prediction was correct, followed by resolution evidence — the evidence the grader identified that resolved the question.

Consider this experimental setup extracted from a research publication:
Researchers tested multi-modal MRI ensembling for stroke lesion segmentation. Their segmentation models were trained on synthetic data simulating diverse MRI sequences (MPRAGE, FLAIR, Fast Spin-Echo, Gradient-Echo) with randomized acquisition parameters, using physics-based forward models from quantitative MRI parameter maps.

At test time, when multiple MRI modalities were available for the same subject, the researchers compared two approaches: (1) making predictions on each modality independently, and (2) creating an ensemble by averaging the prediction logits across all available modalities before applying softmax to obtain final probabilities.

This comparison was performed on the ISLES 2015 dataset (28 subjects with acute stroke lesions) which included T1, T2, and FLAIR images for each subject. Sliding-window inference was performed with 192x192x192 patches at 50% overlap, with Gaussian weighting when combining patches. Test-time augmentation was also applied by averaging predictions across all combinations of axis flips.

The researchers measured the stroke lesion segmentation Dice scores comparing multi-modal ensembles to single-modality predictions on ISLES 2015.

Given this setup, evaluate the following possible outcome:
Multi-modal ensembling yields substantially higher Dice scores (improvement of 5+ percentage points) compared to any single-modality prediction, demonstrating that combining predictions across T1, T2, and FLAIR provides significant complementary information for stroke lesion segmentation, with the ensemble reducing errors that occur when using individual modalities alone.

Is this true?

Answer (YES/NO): NO